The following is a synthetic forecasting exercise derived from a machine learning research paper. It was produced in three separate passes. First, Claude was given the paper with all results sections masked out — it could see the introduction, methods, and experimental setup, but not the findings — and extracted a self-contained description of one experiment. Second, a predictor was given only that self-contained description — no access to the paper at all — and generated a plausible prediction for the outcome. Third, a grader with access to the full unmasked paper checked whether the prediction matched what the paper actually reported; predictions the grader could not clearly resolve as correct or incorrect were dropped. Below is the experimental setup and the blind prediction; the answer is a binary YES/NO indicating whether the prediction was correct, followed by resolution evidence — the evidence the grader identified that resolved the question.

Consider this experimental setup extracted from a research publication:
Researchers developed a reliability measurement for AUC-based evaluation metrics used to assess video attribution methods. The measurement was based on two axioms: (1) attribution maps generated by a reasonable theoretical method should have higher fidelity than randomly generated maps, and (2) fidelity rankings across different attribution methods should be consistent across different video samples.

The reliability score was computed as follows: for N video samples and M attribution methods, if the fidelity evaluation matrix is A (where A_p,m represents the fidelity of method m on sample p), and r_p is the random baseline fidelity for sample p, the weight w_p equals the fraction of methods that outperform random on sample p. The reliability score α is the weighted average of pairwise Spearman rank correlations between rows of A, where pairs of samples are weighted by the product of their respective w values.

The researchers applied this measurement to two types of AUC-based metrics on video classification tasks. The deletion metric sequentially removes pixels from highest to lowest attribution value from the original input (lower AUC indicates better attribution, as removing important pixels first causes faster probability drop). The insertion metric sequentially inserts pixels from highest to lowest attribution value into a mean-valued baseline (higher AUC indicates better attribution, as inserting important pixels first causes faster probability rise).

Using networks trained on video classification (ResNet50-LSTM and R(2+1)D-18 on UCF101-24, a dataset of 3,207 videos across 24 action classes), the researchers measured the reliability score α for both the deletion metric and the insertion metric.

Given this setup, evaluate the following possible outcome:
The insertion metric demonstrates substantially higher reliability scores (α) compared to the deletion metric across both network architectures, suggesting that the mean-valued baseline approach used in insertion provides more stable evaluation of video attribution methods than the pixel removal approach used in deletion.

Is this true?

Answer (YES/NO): YES